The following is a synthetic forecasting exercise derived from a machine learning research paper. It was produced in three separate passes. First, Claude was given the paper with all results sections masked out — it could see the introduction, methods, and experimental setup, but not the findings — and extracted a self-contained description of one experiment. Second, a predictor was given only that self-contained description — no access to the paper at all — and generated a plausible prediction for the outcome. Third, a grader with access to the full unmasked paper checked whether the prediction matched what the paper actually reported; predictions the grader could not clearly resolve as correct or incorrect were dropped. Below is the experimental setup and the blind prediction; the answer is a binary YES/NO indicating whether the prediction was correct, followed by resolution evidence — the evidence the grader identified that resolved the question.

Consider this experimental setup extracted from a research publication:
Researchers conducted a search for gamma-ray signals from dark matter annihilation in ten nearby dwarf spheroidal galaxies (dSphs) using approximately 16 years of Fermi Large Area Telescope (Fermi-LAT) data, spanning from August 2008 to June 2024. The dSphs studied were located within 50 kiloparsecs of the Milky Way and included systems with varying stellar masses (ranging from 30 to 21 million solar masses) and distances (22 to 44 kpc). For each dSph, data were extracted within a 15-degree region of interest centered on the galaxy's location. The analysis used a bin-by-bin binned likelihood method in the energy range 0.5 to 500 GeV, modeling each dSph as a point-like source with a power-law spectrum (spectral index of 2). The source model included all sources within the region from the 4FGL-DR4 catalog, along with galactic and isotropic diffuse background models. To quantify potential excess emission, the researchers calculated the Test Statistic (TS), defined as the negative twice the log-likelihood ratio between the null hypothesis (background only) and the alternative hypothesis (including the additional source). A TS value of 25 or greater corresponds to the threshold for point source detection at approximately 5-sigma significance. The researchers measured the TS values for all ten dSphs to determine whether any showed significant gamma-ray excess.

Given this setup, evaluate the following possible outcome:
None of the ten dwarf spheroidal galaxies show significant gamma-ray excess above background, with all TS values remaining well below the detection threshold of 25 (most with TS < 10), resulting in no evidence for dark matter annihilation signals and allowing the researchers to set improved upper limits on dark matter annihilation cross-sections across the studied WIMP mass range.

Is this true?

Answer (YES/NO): NO